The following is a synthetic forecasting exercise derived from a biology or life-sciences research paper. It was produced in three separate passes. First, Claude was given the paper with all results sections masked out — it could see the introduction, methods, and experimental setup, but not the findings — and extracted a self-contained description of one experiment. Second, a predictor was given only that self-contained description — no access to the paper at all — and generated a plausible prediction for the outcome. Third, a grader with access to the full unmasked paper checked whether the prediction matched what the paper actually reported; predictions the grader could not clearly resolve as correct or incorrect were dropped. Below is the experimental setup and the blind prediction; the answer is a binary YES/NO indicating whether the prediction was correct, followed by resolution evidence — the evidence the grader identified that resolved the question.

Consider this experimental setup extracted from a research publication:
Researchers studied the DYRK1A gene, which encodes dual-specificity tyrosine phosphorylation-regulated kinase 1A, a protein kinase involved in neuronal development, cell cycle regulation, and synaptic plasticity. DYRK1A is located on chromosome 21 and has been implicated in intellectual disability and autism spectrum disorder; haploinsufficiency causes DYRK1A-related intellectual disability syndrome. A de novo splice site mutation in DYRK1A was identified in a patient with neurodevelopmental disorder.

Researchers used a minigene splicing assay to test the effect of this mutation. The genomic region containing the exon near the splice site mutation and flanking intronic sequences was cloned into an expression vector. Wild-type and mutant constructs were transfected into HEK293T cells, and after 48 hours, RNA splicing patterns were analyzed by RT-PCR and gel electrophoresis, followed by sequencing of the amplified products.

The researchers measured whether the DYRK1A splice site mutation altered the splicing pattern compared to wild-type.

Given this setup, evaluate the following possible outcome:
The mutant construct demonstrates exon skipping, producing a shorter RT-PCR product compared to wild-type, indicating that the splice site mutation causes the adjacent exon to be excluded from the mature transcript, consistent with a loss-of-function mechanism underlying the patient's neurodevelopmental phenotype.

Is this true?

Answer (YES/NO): YES